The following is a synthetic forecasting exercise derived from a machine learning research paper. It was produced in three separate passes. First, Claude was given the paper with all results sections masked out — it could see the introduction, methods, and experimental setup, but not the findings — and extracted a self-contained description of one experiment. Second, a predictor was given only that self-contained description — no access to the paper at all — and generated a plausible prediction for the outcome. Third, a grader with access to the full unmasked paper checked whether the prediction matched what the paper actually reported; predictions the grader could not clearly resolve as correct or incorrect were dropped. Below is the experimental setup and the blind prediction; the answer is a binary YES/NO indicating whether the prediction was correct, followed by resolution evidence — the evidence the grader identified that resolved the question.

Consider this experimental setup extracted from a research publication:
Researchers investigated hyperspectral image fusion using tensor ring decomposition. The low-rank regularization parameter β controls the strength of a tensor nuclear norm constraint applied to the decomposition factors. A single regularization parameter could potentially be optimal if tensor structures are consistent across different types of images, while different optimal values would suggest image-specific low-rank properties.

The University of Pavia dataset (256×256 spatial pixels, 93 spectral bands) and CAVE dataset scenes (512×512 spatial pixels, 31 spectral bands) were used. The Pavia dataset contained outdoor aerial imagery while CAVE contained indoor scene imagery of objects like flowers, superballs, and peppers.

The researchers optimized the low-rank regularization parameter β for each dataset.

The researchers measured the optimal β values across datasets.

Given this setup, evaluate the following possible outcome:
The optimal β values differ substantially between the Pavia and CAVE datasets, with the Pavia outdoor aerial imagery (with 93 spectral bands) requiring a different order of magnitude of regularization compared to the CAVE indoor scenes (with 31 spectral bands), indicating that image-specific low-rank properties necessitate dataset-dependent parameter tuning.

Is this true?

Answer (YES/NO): NO